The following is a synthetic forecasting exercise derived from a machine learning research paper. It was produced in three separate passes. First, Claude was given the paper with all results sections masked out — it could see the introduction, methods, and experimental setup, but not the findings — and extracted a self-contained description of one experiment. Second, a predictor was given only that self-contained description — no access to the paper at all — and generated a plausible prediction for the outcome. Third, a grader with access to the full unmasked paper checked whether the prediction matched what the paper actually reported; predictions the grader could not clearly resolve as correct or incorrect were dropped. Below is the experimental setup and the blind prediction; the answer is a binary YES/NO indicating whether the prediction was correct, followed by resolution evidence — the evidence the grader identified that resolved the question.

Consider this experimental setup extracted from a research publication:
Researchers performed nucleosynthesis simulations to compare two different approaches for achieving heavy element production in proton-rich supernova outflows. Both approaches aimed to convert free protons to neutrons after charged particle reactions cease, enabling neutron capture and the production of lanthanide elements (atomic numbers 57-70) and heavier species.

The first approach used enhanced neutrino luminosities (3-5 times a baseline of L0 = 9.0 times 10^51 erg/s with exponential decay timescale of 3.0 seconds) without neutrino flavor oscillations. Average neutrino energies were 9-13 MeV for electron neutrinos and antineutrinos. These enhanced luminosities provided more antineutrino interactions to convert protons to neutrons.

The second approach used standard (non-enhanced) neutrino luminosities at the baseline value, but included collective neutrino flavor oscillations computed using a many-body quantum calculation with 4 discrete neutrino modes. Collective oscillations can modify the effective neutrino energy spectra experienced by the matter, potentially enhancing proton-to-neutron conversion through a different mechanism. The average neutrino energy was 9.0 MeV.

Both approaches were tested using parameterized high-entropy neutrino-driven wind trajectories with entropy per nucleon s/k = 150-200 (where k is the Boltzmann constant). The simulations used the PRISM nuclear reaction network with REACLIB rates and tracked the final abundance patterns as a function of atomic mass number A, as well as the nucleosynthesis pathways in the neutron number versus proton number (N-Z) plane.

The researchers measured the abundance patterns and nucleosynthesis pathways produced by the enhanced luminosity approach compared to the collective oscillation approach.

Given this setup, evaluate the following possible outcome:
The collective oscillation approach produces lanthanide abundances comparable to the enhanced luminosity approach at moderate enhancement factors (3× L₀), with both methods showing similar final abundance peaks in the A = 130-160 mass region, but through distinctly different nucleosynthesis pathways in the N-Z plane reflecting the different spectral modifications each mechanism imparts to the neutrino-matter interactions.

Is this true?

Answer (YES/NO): NO